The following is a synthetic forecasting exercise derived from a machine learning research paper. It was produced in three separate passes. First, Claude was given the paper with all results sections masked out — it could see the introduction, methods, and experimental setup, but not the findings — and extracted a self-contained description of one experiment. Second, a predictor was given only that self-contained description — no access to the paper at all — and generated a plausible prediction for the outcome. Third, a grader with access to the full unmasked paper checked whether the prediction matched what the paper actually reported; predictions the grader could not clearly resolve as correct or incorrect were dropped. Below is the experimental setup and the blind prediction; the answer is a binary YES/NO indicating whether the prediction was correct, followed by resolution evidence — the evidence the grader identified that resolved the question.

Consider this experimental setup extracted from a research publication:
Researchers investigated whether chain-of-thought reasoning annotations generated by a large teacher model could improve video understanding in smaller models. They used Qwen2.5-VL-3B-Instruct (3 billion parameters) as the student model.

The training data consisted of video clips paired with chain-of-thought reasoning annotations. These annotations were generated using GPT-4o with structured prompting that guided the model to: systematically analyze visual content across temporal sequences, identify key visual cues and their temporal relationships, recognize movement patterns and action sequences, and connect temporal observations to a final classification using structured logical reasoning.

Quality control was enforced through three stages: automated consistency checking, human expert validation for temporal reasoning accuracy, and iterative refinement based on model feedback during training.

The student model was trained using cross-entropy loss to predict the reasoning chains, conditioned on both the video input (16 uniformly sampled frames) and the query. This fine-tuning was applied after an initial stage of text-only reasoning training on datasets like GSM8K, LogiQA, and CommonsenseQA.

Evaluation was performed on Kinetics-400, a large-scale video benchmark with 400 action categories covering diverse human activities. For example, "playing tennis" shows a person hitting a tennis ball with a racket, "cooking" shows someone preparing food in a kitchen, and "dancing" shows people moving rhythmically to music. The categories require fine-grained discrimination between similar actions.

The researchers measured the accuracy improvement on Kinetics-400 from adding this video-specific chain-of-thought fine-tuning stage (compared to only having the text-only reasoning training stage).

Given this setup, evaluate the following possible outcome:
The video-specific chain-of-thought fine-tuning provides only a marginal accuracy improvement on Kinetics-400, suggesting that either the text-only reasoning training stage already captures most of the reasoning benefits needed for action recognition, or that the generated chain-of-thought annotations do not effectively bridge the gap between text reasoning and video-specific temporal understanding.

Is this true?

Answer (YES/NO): NO